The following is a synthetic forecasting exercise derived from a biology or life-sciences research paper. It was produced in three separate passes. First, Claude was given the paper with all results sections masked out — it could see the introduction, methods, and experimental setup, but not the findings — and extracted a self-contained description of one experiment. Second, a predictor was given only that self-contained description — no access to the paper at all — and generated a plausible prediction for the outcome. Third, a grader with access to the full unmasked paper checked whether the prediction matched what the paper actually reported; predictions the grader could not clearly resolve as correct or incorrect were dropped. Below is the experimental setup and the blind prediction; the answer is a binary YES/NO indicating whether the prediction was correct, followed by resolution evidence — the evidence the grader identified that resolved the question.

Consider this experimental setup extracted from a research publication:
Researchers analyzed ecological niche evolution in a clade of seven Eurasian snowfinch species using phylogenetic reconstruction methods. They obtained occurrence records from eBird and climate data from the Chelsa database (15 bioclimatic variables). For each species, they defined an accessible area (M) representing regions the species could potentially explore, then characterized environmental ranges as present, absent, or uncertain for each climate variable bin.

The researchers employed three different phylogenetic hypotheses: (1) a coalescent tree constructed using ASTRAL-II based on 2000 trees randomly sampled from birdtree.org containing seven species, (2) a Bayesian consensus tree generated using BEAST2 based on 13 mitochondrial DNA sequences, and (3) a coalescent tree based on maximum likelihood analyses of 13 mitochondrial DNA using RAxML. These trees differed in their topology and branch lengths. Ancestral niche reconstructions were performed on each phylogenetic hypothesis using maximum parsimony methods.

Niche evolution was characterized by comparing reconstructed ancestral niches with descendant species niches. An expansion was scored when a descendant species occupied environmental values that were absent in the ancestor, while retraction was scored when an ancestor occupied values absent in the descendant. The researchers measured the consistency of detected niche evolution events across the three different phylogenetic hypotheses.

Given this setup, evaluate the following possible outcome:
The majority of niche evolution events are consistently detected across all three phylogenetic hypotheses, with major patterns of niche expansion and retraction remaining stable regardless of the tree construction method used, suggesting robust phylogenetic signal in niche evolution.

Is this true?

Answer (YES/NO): YES